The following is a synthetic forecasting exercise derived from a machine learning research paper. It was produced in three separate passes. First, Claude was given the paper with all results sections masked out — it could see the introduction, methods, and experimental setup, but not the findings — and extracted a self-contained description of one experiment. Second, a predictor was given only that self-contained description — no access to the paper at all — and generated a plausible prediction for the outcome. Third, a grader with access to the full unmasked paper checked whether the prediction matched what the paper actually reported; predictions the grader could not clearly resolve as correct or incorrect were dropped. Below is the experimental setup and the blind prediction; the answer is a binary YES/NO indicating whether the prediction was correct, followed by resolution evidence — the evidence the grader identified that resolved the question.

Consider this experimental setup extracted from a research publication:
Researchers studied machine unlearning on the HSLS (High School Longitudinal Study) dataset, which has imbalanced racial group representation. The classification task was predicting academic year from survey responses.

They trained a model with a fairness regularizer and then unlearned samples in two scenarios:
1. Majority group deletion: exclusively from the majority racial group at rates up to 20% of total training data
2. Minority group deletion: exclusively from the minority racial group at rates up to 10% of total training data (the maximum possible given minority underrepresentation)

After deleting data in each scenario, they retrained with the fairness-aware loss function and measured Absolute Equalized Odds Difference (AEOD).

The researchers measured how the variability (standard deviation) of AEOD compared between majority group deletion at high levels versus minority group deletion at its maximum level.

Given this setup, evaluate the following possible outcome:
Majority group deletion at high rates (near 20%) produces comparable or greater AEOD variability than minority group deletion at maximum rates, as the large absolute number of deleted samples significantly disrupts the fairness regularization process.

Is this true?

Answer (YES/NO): NO